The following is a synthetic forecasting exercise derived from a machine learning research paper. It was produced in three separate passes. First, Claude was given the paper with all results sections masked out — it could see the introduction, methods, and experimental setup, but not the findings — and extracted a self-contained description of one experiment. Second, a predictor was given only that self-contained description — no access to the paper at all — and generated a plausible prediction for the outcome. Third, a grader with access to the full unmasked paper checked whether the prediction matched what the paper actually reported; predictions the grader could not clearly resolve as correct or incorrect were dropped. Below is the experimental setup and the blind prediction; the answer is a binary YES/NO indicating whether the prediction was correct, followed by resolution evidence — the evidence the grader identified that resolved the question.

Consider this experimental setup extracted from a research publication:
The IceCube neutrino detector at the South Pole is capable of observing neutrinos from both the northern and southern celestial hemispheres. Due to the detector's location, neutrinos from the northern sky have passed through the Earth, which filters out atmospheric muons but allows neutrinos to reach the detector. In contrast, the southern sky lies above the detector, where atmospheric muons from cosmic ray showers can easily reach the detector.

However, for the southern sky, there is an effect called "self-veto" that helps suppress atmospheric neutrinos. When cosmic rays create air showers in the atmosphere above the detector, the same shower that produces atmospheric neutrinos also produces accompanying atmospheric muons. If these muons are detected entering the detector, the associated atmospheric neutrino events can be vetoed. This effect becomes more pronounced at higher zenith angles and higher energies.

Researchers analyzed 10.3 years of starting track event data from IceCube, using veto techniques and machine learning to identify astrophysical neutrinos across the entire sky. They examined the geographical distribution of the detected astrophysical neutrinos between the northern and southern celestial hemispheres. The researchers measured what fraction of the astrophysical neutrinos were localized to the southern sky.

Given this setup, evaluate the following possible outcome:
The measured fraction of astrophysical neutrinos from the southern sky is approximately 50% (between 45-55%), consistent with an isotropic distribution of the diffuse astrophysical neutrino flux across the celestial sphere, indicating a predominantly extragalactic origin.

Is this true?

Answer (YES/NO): NO